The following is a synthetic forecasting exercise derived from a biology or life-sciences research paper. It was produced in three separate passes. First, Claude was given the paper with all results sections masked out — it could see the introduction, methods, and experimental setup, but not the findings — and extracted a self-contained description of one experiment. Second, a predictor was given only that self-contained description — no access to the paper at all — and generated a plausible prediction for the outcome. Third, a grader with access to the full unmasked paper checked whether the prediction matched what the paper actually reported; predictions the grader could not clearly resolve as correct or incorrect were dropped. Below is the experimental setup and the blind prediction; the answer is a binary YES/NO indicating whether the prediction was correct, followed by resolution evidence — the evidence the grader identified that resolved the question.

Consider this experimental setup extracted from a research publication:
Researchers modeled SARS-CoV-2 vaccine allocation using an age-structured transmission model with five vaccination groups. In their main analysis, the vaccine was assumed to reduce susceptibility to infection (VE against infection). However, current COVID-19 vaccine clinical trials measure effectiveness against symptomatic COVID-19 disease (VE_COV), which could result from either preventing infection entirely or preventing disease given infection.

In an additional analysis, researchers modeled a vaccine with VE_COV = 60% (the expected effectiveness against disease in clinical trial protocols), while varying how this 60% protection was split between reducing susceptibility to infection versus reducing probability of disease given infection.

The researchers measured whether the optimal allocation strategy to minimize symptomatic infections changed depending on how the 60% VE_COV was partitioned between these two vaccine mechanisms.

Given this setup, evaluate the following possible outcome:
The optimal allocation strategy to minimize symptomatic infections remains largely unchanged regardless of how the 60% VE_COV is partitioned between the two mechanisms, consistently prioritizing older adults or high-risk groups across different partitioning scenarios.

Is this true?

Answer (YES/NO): NO